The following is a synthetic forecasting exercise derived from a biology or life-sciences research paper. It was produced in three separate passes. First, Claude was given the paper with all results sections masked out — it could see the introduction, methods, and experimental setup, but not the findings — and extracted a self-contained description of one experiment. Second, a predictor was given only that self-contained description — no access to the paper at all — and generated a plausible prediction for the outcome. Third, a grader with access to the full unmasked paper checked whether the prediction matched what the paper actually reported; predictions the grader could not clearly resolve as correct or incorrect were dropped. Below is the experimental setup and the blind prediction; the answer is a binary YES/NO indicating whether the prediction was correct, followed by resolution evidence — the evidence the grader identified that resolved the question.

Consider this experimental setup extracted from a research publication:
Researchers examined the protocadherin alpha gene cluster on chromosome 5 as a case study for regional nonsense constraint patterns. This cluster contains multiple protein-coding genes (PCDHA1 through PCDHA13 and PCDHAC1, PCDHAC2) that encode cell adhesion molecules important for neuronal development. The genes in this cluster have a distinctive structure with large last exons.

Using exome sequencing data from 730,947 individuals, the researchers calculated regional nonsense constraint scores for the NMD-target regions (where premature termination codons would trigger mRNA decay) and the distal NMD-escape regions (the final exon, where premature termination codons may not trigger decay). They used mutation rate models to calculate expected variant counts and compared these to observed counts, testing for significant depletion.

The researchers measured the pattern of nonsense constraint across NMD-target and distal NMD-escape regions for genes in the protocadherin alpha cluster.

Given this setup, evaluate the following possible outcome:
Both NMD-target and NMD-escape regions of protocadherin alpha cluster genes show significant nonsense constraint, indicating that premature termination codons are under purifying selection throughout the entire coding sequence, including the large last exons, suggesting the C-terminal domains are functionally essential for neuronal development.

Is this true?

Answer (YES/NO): NO